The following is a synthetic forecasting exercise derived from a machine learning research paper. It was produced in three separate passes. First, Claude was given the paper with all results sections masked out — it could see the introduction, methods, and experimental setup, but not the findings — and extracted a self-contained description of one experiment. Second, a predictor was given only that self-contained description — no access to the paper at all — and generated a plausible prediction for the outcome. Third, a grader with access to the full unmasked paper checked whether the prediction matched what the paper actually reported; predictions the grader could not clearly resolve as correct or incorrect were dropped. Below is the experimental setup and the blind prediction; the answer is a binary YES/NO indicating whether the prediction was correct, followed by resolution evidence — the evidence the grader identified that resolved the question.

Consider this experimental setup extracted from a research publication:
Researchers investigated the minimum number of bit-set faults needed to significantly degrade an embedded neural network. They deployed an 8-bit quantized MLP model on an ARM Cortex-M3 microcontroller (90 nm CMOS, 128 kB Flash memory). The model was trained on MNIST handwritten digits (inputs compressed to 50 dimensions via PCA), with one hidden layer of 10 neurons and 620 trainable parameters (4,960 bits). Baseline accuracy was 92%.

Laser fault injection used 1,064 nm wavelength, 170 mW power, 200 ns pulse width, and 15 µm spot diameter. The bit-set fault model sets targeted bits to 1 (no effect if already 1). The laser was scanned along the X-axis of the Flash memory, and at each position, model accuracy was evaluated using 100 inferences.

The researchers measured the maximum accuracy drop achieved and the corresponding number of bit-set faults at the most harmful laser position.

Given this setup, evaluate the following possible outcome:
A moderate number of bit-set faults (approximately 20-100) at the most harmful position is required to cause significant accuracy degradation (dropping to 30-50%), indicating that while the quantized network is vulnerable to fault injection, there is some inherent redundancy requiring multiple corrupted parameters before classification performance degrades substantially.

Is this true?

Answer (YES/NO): NO